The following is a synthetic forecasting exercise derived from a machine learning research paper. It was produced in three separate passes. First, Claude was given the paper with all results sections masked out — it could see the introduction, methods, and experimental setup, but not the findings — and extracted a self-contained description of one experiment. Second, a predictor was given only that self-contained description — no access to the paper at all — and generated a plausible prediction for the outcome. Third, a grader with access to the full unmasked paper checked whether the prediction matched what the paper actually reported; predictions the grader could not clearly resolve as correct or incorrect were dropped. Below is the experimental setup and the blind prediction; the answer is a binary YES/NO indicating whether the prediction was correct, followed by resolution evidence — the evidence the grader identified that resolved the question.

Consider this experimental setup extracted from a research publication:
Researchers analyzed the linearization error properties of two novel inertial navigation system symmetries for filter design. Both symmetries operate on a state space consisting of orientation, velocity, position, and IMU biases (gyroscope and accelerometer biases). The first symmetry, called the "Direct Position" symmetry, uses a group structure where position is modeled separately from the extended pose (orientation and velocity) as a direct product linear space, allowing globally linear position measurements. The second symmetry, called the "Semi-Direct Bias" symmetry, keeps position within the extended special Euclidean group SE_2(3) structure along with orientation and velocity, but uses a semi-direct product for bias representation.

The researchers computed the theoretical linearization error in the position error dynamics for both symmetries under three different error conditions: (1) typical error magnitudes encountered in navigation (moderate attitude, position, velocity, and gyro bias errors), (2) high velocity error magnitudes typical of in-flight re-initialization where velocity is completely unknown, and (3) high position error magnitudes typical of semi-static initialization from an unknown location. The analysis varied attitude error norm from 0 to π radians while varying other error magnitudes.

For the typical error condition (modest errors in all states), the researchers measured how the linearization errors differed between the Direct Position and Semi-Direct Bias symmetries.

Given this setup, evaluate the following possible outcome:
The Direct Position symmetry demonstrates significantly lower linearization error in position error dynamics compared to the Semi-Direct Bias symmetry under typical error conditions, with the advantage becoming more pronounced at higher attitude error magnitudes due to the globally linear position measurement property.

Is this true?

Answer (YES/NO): NO